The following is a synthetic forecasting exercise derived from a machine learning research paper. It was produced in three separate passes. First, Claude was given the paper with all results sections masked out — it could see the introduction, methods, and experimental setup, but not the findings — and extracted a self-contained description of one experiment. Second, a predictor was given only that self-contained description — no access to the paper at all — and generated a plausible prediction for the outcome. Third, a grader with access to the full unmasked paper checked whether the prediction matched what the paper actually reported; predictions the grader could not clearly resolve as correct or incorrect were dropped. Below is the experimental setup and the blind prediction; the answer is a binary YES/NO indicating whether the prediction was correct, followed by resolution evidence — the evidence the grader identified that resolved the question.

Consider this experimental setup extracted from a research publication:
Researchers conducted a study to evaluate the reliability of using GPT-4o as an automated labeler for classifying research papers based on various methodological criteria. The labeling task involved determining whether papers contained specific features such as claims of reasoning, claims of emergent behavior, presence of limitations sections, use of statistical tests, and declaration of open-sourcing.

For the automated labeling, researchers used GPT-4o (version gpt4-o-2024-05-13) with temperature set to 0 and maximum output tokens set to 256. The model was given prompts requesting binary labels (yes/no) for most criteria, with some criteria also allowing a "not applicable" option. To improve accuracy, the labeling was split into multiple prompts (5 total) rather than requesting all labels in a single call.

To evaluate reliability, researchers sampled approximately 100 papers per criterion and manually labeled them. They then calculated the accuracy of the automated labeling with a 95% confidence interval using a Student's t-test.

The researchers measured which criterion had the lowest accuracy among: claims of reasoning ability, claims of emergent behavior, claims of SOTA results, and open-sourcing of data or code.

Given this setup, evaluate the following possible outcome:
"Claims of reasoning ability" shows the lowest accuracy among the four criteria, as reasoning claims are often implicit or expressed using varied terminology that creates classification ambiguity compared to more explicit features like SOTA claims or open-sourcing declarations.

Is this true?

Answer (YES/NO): NO